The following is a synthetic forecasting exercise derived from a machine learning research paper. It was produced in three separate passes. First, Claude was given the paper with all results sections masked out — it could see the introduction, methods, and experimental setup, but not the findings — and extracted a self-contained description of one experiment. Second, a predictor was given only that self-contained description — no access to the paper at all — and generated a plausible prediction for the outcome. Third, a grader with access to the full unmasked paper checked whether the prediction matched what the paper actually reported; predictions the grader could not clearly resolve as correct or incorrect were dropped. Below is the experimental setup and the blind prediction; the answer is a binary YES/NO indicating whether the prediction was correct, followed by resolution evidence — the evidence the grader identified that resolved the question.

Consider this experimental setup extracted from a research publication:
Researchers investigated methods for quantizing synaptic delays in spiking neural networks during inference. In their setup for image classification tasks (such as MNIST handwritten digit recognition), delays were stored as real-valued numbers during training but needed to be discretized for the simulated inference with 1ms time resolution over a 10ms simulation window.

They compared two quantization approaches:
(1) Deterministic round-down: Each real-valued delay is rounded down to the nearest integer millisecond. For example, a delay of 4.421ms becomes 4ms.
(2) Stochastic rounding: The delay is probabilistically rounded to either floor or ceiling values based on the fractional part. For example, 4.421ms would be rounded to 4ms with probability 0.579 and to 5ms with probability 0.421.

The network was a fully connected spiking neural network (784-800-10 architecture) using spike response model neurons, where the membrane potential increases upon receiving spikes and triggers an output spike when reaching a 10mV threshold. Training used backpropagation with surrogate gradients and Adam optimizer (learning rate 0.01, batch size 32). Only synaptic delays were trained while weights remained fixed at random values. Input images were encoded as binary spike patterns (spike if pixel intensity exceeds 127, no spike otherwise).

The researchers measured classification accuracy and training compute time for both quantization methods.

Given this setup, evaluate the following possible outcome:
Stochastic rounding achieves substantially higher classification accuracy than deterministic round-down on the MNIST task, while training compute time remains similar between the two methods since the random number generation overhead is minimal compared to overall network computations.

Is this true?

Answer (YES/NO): NO